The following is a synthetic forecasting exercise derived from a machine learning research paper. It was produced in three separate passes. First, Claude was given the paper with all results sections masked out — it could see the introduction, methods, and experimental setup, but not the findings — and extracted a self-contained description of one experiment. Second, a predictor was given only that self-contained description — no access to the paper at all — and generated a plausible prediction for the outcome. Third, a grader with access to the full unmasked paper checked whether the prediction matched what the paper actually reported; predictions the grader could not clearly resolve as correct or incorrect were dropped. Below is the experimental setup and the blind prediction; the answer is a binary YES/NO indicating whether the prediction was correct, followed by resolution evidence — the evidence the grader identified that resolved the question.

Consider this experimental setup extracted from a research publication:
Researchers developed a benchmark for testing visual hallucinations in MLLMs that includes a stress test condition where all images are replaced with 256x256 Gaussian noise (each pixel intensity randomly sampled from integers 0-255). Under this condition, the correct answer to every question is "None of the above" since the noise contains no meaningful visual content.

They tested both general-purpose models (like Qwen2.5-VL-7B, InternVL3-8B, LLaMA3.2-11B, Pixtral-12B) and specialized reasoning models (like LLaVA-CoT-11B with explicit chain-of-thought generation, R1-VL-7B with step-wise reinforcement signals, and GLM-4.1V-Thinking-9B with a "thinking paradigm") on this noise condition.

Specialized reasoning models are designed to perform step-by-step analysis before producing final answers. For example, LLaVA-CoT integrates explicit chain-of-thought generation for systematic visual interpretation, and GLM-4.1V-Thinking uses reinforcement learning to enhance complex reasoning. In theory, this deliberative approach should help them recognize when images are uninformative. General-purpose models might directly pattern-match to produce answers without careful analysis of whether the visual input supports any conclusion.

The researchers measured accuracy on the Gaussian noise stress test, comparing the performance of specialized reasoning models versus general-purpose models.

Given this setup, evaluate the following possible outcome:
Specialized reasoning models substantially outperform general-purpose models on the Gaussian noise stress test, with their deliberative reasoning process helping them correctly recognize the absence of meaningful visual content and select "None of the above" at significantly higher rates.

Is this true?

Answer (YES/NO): NO